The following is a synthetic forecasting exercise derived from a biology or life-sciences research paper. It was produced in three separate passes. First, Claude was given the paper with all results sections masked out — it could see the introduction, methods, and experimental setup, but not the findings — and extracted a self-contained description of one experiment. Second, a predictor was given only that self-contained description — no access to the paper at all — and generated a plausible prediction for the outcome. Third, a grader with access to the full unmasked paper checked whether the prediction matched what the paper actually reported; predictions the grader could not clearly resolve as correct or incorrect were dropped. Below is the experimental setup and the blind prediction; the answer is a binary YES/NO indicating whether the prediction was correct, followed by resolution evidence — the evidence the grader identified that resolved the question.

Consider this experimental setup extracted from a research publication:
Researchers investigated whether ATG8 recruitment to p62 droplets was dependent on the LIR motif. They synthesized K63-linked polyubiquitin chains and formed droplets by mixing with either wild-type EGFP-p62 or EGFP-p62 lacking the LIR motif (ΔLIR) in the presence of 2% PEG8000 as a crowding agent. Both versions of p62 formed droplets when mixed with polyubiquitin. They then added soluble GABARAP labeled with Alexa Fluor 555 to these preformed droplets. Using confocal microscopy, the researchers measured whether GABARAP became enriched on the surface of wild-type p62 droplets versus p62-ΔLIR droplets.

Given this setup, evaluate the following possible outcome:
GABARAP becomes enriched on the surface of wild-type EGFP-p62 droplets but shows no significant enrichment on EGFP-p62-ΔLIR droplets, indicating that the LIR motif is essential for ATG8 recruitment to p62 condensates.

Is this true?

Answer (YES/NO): NO